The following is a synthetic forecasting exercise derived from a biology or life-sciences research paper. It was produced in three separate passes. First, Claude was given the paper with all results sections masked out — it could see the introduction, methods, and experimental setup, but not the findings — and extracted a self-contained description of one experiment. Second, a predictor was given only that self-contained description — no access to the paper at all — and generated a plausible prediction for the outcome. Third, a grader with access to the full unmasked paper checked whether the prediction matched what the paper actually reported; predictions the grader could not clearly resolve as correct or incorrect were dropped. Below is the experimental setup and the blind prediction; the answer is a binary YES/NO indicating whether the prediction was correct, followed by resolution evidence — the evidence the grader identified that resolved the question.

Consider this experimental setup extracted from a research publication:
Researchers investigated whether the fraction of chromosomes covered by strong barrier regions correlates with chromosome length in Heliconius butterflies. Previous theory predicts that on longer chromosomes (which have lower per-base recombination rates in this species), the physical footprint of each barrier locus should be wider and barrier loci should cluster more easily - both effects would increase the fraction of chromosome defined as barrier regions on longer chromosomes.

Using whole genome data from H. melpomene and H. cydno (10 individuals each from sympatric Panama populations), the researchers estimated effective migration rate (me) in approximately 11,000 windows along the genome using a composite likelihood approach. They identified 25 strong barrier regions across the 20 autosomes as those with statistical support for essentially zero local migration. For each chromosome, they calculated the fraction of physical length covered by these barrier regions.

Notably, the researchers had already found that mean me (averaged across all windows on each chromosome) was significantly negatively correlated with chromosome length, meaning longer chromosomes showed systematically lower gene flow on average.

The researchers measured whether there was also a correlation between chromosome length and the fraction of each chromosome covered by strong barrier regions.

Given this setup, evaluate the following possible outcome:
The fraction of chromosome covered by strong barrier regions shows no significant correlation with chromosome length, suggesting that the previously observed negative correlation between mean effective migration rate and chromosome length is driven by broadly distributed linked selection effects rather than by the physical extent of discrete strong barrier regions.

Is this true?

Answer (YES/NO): YES